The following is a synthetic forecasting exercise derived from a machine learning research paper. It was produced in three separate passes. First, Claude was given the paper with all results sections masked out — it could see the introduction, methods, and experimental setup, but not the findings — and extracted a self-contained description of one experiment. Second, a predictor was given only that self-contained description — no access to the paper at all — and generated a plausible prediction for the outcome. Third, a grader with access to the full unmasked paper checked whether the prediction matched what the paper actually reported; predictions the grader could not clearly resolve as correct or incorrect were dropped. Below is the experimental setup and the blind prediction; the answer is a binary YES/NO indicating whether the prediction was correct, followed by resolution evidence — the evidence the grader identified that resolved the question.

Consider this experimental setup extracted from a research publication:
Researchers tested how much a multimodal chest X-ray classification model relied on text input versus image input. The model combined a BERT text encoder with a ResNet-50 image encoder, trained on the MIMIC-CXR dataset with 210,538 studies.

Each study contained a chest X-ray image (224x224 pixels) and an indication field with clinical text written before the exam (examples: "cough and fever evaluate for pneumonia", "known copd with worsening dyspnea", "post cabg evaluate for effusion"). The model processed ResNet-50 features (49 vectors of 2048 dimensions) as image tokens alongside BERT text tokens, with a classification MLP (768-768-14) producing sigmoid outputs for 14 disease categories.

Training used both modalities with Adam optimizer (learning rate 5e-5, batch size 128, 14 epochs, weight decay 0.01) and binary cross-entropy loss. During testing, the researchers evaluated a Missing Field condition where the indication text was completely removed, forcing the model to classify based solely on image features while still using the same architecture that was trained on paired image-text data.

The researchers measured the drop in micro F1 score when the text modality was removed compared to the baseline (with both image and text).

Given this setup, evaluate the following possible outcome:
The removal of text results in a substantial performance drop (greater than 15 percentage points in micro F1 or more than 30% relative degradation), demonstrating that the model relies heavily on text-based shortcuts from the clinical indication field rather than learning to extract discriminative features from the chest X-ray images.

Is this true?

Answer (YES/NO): NO